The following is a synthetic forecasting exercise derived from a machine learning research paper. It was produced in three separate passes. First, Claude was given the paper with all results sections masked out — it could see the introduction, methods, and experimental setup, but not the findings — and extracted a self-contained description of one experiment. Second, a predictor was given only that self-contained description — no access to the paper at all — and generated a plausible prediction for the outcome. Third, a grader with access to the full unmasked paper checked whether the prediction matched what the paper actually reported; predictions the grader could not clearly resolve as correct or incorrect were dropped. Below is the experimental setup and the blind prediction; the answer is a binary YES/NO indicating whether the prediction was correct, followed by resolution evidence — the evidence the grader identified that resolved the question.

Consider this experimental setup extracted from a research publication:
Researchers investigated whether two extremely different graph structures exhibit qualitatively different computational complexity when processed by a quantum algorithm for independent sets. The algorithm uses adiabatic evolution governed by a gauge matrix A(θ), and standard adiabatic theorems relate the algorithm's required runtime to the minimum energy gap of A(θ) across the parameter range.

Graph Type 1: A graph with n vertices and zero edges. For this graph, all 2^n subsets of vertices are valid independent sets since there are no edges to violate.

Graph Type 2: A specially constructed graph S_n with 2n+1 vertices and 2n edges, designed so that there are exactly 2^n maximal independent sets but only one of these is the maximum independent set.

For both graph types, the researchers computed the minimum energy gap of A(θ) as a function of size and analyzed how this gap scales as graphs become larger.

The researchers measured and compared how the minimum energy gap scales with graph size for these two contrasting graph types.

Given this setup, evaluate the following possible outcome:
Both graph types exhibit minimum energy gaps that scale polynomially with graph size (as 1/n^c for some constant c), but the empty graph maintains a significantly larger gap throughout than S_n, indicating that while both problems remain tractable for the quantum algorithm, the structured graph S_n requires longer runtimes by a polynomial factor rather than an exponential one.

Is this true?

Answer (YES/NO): NO